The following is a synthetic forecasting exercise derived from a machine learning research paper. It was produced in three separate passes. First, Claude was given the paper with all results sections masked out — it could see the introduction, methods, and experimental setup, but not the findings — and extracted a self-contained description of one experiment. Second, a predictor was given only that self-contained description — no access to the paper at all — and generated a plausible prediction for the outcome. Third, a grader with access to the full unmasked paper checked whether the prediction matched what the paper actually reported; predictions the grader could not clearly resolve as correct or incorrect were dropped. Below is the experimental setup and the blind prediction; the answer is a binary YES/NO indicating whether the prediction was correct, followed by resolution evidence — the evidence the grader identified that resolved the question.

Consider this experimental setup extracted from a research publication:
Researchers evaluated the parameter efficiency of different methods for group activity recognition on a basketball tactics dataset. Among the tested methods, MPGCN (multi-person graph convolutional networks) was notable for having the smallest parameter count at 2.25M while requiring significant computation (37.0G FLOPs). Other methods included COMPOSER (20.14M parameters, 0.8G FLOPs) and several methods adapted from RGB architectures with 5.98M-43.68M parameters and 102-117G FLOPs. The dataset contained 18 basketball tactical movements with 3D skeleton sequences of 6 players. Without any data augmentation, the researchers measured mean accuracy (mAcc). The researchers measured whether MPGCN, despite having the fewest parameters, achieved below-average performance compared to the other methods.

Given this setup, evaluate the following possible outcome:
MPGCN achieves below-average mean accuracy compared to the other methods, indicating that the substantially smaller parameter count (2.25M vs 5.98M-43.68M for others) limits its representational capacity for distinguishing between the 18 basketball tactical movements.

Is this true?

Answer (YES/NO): NO